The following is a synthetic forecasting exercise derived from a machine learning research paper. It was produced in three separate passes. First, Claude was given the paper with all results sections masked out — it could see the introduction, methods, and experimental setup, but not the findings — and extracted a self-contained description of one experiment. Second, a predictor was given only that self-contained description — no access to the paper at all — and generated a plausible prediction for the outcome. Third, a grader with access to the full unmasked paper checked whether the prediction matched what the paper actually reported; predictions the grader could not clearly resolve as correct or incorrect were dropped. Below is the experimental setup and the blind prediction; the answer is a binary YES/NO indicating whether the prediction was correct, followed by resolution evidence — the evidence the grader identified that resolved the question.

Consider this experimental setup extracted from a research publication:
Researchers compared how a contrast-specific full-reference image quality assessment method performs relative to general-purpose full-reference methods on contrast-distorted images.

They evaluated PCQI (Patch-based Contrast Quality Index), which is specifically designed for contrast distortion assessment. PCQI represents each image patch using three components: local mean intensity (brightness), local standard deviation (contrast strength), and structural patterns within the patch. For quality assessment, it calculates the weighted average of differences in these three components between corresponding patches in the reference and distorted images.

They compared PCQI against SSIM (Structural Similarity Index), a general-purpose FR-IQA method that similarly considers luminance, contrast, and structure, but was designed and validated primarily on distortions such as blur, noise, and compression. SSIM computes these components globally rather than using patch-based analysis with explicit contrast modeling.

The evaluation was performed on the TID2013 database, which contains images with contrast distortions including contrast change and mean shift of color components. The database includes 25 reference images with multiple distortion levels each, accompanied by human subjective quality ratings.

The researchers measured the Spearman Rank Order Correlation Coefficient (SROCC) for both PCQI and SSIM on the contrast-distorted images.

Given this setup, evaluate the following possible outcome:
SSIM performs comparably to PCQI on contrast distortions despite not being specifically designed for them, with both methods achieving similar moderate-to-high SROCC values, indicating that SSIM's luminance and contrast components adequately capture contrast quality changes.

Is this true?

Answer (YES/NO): NO